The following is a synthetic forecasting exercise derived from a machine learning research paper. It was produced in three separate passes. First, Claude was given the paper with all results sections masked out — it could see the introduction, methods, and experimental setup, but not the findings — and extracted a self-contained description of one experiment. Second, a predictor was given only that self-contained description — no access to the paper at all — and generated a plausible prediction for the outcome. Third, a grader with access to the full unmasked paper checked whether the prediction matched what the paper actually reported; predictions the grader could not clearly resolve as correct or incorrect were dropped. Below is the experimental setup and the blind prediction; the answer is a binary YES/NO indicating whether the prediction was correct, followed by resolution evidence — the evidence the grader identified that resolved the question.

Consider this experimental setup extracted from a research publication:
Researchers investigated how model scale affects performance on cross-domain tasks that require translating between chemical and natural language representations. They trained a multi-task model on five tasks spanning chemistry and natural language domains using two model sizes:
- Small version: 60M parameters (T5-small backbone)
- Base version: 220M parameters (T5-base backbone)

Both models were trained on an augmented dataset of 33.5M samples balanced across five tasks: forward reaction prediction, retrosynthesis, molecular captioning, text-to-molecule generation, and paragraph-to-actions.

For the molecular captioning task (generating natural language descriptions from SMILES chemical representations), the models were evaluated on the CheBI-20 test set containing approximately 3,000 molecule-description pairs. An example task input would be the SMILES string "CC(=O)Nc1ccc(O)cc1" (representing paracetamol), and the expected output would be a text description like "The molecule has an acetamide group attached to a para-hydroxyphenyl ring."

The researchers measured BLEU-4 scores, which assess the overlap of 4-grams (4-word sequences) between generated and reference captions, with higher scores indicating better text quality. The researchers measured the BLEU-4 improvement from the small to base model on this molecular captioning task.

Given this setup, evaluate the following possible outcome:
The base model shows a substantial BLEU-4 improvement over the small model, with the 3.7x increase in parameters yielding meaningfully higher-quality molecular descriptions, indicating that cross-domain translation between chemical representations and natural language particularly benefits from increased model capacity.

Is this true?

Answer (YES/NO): YES